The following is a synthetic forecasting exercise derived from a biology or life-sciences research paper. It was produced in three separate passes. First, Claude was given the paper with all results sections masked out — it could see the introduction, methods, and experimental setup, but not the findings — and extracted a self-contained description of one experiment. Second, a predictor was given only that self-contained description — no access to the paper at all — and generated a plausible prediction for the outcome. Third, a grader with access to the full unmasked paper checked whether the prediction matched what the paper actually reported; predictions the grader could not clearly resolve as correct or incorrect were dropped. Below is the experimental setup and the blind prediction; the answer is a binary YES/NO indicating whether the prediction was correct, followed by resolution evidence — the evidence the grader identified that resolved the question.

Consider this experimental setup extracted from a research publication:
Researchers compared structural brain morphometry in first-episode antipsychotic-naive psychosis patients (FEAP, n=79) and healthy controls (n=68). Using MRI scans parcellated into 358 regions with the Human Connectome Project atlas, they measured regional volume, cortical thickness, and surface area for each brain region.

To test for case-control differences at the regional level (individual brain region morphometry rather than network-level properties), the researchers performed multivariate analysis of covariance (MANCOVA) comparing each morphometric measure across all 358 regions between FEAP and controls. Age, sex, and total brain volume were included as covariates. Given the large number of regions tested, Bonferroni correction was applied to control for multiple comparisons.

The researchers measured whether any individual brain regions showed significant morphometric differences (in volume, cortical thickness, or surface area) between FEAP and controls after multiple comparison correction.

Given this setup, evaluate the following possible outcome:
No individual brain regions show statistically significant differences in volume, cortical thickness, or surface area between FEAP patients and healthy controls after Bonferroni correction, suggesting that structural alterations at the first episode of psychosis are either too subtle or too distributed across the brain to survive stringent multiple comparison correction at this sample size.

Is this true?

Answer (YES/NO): NO